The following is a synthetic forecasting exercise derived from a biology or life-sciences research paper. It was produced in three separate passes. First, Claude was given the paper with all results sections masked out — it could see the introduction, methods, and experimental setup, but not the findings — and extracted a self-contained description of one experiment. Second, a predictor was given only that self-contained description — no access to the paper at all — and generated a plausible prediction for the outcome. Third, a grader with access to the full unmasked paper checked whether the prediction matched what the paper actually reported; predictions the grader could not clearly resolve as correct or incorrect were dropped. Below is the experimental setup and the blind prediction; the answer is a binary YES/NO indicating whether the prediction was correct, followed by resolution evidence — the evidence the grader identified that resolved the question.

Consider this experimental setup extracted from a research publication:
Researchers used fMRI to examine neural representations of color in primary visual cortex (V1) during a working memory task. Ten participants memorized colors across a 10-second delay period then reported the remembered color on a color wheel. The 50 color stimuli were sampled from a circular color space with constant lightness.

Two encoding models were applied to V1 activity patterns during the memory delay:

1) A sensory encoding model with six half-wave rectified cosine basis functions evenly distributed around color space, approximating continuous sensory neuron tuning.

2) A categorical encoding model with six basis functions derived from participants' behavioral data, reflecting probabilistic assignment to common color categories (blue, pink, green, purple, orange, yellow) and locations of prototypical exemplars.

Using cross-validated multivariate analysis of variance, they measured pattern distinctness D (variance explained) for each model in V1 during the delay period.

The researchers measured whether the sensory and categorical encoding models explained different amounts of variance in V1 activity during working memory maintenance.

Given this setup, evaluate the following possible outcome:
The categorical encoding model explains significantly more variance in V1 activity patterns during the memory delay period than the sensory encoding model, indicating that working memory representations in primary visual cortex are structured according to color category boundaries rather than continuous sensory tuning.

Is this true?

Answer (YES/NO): NO